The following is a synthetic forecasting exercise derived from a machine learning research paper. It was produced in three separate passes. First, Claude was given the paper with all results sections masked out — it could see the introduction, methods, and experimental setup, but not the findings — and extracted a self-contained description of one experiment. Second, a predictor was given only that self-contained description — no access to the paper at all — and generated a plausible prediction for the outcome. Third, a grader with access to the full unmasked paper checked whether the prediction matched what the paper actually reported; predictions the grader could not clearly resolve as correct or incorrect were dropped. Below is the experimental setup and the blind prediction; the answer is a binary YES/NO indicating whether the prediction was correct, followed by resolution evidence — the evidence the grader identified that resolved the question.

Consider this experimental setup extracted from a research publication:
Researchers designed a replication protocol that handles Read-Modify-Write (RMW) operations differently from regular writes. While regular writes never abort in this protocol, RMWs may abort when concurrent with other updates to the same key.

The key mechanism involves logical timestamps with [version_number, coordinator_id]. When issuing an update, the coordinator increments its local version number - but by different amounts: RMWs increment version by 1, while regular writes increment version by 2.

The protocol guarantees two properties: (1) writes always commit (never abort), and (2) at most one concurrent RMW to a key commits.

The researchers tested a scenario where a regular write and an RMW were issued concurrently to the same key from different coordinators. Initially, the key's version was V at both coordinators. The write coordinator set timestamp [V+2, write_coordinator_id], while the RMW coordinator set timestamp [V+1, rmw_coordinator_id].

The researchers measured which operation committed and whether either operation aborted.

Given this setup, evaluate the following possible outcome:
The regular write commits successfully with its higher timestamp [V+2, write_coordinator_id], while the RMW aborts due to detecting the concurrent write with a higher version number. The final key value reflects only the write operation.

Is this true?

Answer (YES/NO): YES